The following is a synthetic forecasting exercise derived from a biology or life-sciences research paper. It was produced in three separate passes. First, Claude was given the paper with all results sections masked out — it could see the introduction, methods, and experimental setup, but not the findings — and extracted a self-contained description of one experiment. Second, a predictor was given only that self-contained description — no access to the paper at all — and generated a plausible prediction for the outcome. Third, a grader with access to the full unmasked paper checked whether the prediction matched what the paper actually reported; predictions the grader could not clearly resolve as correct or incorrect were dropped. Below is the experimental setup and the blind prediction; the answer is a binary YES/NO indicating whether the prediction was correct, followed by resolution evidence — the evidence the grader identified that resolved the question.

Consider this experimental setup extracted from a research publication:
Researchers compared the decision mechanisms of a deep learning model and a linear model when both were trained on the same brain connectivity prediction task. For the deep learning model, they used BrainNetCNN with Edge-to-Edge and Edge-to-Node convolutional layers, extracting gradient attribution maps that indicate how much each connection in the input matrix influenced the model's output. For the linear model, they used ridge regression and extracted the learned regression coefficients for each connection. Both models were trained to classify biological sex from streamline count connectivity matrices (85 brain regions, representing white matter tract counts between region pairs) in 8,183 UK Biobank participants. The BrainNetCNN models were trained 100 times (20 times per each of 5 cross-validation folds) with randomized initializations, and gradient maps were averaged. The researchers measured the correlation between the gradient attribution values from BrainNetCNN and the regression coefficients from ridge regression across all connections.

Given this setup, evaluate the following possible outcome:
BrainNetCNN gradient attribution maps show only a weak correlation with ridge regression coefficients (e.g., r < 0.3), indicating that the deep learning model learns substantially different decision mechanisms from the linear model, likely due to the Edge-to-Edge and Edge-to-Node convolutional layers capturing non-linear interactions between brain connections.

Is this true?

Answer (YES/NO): NO